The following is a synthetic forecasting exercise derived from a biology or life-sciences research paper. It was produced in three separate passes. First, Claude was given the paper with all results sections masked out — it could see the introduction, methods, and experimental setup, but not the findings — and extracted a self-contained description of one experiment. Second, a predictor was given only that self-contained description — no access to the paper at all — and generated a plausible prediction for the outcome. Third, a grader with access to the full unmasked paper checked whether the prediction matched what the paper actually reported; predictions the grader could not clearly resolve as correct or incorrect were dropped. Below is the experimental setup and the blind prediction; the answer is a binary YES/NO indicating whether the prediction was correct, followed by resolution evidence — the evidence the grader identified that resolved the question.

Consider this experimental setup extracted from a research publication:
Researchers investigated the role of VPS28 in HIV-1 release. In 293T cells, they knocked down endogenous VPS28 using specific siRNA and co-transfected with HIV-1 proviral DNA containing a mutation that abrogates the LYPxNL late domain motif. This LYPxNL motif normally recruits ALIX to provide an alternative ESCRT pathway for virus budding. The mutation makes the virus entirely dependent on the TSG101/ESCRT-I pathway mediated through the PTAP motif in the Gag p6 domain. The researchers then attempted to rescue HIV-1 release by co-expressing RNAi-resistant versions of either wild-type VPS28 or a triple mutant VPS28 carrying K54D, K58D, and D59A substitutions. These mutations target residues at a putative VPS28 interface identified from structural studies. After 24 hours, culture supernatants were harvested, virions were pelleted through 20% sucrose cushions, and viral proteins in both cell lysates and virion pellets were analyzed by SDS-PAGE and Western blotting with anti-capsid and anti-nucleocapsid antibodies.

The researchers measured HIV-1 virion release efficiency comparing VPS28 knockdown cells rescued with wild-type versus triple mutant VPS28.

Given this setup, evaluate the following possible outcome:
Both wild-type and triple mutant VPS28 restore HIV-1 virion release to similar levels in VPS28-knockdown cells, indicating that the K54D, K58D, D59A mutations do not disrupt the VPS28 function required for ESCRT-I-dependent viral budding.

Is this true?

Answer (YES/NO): NO